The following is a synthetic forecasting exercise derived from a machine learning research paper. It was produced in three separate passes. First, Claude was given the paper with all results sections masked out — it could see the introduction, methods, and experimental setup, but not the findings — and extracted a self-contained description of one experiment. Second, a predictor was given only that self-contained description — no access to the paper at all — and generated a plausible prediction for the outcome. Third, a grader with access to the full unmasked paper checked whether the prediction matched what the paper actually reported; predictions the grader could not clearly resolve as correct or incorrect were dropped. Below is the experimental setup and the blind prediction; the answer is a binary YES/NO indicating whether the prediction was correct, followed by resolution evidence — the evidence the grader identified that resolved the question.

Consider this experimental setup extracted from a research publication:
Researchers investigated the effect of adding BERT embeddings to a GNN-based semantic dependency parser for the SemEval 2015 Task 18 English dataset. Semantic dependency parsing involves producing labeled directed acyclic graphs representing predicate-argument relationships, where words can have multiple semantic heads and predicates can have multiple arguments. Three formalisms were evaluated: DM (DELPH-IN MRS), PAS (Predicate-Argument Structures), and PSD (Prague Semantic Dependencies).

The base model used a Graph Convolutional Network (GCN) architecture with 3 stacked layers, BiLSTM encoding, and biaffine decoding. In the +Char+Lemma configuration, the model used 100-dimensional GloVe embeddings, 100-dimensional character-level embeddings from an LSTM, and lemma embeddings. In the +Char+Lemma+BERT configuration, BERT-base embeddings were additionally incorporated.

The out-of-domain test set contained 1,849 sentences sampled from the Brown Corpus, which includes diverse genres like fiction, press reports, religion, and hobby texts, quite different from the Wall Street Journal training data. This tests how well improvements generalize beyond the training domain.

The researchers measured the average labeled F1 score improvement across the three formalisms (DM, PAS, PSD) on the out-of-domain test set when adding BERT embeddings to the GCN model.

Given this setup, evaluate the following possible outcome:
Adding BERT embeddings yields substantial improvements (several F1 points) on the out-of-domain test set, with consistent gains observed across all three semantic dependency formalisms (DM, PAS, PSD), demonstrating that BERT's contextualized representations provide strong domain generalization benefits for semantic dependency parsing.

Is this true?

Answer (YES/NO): NO